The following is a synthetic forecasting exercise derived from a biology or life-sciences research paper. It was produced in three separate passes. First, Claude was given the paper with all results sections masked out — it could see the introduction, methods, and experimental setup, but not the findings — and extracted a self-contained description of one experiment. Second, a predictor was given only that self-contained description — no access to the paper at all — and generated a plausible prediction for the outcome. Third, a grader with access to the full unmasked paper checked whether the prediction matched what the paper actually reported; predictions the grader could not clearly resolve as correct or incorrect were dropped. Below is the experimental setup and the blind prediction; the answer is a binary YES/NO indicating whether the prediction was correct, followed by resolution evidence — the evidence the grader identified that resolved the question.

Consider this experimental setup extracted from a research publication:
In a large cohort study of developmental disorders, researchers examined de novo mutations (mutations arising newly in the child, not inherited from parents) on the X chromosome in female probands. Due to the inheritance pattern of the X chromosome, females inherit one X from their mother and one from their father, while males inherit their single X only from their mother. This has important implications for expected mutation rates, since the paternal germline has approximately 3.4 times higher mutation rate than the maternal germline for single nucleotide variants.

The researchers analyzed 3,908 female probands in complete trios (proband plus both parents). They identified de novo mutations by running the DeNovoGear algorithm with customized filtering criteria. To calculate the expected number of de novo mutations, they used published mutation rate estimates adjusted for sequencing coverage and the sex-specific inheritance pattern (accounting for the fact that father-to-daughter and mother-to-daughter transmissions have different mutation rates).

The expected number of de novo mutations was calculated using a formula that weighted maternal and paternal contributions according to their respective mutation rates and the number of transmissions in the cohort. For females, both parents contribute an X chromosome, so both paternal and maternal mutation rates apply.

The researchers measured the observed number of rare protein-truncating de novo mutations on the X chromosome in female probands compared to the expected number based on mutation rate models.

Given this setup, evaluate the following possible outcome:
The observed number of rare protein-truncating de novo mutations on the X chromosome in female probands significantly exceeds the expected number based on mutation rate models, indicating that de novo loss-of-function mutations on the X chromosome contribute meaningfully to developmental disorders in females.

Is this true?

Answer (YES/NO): YES